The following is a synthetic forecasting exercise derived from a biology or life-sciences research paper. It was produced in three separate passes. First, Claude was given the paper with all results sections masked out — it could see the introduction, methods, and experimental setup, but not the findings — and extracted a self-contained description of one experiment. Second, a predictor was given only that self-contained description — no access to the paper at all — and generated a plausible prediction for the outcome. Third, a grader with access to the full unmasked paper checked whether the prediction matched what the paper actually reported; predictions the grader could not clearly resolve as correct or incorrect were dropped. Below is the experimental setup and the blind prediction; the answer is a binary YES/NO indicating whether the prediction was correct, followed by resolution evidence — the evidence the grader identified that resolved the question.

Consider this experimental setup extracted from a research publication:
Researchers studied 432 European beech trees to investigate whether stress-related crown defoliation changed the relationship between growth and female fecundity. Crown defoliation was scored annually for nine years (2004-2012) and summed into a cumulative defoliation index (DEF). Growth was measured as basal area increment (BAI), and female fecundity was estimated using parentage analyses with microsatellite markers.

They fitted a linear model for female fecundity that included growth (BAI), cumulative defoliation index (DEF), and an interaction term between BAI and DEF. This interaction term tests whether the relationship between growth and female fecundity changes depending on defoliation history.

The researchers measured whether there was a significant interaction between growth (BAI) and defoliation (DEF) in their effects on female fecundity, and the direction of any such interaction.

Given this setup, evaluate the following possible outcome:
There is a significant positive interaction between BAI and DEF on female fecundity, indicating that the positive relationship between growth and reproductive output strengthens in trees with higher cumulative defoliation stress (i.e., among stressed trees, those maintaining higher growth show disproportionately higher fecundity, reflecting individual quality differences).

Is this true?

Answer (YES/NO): NO